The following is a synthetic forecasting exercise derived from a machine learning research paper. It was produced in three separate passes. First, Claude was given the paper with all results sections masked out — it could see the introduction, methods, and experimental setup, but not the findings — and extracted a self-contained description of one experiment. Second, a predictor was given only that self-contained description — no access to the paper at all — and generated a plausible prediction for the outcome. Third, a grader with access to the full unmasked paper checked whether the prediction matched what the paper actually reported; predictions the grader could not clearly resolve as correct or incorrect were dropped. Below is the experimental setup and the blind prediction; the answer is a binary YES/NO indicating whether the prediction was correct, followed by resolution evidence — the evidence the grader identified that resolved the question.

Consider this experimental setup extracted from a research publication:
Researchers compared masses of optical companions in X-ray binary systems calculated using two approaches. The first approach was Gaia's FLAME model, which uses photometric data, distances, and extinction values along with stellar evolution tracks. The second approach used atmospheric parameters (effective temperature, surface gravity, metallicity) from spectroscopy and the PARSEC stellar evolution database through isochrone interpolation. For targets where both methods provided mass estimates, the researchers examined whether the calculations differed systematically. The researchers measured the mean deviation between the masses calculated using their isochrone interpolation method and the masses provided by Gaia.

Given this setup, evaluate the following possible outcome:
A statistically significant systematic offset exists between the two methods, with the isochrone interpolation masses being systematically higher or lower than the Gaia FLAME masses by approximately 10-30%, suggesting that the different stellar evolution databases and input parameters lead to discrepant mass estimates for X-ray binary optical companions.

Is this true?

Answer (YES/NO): YES